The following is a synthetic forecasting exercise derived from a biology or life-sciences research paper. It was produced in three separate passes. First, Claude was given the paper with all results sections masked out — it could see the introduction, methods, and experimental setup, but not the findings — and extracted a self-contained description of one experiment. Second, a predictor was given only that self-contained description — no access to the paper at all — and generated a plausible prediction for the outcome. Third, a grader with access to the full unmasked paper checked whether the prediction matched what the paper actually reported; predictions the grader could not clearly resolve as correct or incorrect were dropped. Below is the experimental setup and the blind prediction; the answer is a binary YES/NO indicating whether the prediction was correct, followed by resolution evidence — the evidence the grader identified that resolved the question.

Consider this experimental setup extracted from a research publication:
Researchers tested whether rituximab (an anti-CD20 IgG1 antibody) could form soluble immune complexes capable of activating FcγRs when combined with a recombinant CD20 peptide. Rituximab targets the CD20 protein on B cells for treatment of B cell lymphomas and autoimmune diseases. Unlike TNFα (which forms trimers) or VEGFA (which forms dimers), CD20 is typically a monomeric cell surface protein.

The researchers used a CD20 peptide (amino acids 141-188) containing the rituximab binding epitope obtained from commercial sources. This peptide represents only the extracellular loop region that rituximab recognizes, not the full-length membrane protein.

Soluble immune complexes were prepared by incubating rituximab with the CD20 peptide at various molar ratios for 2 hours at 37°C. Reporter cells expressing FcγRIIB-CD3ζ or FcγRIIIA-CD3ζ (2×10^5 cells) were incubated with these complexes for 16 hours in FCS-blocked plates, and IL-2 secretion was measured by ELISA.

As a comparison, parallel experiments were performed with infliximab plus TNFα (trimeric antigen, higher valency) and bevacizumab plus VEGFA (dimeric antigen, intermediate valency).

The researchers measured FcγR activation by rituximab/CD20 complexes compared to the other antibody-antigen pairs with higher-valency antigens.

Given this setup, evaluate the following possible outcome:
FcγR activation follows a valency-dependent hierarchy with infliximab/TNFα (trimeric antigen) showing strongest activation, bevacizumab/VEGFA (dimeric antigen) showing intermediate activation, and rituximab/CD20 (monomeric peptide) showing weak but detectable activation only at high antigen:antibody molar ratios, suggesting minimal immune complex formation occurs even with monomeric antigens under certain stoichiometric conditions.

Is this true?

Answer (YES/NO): NO